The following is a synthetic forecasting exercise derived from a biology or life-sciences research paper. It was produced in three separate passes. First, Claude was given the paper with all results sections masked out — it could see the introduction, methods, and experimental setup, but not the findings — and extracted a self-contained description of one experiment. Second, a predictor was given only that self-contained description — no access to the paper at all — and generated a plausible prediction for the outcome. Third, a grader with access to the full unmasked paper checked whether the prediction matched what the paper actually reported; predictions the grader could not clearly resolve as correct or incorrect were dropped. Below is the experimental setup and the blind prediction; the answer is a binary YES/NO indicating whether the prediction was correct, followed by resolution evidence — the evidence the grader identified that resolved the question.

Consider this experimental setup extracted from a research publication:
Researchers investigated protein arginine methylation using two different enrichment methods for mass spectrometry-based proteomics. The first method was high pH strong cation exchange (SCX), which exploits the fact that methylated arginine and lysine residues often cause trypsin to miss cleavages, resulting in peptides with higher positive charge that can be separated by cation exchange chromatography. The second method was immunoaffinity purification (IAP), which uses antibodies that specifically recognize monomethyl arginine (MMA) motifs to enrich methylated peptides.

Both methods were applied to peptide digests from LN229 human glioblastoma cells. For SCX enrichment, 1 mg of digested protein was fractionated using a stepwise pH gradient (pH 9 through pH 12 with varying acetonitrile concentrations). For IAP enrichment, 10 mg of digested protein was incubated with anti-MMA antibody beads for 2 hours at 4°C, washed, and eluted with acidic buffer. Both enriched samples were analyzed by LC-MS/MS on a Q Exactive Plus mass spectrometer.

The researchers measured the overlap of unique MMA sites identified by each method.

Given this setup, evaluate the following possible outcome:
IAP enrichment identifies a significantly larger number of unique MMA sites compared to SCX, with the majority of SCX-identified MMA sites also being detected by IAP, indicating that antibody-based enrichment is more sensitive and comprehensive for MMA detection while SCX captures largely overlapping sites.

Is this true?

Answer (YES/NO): NO